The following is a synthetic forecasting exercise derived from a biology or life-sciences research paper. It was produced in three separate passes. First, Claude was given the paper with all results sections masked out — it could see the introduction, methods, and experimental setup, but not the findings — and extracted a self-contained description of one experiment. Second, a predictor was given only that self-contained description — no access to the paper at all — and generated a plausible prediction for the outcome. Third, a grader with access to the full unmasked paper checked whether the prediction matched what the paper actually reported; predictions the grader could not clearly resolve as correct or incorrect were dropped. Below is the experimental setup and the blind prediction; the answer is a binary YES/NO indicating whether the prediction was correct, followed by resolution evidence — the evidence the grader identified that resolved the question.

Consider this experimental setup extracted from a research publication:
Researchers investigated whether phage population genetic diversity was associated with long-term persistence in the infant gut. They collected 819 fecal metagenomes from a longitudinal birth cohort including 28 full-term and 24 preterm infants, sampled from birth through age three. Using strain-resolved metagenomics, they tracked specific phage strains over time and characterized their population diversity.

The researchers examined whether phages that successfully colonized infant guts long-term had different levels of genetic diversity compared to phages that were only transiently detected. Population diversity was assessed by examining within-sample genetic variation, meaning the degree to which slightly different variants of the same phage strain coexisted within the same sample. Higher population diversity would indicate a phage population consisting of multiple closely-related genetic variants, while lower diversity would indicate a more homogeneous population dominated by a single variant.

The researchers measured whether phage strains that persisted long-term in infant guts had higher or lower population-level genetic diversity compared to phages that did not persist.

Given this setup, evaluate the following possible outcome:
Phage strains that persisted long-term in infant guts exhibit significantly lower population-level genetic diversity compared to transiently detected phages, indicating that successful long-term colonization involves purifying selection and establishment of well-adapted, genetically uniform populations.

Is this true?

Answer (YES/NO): NO